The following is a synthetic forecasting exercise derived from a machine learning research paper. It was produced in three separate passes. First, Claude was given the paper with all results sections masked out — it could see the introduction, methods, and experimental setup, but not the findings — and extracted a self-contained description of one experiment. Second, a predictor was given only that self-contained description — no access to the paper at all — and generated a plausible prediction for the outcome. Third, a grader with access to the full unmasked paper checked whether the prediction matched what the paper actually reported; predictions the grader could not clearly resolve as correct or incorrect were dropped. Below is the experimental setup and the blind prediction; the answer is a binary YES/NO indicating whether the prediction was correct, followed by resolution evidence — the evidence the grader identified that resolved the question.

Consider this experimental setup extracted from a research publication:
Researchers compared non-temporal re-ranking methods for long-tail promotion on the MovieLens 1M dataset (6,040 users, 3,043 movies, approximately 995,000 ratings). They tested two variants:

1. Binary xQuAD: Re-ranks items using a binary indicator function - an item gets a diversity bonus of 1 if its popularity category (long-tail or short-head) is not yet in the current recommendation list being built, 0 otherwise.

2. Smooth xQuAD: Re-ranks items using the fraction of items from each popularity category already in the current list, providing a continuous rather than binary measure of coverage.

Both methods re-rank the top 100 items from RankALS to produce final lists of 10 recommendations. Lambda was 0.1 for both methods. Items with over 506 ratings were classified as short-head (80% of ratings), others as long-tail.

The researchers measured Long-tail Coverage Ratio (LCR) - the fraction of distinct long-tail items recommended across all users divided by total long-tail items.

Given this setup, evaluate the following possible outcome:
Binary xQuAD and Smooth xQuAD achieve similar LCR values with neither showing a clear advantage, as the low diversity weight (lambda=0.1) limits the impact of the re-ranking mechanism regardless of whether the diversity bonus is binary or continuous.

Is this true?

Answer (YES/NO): YES